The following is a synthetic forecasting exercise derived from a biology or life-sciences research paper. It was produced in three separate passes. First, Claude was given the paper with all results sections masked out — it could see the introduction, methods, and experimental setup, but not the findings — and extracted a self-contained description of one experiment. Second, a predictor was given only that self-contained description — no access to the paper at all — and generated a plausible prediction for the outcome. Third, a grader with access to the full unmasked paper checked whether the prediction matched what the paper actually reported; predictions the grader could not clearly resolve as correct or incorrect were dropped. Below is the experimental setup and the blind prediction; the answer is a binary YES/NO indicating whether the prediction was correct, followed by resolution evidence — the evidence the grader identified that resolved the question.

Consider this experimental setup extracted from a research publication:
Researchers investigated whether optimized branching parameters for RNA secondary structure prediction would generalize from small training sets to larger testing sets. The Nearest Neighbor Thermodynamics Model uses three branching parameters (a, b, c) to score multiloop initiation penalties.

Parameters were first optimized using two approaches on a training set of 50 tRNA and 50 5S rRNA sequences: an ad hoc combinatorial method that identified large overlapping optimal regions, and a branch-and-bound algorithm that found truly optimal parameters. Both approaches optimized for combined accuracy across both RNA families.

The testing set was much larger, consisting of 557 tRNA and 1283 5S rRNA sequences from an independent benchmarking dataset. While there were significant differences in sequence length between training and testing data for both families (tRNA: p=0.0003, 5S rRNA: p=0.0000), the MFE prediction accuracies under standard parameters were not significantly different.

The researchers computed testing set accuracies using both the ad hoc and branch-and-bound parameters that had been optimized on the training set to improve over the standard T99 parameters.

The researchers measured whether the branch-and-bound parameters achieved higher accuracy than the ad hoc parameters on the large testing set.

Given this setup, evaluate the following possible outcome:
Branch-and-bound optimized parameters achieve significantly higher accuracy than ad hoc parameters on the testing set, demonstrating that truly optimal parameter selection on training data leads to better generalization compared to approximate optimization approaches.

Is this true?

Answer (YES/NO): NO